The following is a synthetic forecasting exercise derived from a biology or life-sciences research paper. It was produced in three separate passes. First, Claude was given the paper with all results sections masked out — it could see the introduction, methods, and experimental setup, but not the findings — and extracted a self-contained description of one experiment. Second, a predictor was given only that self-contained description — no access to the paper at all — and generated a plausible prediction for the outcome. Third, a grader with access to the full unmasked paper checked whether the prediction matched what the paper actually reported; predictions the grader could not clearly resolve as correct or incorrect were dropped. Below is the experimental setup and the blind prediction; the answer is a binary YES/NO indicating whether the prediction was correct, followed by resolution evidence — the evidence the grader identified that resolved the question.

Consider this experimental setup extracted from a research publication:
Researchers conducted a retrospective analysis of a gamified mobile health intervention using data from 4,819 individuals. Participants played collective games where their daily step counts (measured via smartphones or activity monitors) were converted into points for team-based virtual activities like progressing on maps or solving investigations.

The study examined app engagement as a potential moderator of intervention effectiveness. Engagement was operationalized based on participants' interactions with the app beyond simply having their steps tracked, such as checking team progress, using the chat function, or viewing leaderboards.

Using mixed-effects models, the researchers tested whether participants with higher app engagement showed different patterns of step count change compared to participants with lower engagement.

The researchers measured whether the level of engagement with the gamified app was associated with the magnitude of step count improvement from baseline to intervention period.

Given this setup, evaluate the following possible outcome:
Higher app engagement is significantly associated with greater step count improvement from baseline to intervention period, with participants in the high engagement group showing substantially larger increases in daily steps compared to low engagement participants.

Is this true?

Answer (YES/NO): YES